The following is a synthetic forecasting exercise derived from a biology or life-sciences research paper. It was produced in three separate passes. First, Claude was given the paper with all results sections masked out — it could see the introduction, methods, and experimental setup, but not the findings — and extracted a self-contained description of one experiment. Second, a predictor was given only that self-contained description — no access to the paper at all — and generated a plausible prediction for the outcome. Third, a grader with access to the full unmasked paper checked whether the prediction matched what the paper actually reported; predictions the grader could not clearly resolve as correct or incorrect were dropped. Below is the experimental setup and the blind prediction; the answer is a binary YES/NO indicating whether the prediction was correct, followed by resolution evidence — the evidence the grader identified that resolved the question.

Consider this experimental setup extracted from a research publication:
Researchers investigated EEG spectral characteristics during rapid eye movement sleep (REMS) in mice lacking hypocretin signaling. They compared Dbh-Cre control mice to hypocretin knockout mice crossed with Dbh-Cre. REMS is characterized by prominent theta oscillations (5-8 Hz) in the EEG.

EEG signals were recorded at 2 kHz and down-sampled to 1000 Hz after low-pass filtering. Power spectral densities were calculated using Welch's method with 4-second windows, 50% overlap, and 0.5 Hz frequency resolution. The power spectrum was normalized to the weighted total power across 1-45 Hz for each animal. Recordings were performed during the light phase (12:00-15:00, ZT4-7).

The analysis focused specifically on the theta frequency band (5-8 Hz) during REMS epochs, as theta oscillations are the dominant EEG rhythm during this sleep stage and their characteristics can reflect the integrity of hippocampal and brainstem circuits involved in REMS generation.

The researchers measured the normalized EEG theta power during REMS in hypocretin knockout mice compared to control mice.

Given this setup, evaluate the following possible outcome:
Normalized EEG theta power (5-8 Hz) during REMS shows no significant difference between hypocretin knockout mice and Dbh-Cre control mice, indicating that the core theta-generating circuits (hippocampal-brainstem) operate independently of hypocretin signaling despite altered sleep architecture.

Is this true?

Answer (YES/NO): NO